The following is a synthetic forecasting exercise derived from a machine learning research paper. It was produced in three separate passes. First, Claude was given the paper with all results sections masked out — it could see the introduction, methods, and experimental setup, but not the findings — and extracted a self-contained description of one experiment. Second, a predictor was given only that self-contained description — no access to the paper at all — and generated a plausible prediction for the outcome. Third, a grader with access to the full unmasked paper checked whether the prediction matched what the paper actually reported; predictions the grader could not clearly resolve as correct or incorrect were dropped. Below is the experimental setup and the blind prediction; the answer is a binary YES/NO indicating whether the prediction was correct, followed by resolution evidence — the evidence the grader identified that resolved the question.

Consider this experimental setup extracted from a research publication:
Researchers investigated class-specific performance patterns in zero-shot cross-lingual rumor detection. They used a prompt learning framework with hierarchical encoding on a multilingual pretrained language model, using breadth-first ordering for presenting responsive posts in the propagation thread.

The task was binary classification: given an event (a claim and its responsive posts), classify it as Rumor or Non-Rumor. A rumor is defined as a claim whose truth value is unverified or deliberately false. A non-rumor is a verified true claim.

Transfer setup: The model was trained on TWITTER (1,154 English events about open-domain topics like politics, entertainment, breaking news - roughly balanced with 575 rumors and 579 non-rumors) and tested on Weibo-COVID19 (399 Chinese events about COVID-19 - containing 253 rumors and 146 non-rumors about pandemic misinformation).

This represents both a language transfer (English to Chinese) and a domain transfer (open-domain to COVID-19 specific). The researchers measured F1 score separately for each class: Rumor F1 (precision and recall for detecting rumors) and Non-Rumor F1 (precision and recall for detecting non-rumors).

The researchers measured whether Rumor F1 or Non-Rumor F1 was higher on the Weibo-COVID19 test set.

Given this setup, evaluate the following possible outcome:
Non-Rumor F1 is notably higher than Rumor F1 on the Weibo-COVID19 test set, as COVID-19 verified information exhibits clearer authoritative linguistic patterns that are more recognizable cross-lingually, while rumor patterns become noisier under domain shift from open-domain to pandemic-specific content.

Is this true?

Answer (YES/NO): NO